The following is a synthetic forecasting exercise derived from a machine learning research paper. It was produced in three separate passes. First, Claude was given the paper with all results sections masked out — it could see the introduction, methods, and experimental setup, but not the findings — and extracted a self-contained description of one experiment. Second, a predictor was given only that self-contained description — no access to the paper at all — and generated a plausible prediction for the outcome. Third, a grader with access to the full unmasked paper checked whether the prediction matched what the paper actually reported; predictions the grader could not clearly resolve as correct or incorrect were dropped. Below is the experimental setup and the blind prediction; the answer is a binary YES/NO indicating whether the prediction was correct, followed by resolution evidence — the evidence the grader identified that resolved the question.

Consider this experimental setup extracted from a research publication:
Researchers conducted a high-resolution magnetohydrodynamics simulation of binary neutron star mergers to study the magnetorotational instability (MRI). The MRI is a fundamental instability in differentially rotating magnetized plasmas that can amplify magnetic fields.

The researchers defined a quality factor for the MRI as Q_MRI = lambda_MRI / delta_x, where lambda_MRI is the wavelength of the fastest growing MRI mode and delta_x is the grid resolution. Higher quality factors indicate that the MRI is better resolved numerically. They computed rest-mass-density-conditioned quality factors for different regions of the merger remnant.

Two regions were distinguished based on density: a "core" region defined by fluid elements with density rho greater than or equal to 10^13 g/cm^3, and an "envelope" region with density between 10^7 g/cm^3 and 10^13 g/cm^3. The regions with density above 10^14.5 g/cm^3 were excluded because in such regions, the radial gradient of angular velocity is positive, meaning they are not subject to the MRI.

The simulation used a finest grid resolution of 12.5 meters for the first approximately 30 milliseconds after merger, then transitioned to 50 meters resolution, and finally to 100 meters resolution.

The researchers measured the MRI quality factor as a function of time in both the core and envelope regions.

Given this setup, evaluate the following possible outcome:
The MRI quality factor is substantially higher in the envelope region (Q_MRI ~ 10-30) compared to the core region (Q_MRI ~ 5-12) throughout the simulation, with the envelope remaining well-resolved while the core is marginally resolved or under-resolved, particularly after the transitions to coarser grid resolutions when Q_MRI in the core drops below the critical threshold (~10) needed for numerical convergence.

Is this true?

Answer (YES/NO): NO